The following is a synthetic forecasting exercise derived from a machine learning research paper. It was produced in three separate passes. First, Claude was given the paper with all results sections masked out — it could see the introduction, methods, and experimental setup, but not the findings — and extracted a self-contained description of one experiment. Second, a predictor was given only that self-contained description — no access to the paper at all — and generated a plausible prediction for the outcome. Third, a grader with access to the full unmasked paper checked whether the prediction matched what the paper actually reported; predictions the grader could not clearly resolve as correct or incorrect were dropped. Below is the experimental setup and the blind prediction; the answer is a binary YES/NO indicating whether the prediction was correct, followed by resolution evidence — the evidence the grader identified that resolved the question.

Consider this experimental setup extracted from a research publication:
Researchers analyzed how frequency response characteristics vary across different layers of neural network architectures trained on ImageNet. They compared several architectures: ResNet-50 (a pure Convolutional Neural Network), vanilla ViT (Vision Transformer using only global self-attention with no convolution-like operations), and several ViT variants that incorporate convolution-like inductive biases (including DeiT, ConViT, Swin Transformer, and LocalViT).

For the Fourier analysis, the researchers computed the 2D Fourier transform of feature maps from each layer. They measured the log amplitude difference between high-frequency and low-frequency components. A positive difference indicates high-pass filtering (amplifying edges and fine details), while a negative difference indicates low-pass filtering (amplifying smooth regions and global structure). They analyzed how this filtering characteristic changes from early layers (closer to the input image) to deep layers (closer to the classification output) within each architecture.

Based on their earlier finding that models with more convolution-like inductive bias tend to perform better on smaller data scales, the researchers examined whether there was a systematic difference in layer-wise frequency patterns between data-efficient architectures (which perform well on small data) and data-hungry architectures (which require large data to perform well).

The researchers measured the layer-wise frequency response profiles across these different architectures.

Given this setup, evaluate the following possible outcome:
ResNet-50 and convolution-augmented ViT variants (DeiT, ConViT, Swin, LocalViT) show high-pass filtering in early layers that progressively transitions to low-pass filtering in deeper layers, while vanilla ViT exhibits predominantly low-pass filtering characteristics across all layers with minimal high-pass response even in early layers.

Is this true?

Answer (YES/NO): NO